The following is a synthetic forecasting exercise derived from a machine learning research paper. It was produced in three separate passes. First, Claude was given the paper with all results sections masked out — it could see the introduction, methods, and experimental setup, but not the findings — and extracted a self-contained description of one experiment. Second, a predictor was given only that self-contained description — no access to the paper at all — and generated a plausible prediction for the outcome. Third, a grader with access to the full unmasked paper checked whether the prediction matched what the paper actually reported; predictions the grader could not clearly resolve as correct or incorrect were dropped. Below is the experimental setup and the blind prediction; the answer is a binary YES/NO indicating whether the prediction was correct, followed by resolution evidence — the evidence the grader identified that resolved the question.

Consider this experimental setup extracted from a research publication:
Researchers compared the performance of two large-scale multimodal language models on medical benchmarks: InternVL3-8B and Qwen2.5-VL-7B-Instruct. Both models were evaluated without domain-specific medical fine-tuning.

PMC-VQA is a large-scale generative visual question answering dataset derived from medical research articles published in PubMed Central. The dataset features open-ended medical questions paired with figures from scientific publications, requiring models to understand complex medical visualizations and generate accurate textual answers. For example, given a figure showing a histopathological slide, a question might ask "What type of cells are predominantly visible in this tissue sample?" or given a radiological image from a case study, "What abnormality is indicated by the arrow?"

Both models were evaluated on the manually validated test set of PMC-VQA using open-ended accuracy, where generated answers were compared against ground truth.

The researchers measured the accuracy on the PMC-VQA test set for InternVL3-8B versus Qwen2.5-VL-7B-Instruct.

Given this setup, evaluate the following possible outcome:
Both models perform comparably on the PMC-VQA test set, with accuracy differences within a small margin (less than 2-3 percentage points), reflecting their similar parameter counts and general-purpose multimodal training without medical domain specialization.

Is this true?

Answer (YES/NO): NO